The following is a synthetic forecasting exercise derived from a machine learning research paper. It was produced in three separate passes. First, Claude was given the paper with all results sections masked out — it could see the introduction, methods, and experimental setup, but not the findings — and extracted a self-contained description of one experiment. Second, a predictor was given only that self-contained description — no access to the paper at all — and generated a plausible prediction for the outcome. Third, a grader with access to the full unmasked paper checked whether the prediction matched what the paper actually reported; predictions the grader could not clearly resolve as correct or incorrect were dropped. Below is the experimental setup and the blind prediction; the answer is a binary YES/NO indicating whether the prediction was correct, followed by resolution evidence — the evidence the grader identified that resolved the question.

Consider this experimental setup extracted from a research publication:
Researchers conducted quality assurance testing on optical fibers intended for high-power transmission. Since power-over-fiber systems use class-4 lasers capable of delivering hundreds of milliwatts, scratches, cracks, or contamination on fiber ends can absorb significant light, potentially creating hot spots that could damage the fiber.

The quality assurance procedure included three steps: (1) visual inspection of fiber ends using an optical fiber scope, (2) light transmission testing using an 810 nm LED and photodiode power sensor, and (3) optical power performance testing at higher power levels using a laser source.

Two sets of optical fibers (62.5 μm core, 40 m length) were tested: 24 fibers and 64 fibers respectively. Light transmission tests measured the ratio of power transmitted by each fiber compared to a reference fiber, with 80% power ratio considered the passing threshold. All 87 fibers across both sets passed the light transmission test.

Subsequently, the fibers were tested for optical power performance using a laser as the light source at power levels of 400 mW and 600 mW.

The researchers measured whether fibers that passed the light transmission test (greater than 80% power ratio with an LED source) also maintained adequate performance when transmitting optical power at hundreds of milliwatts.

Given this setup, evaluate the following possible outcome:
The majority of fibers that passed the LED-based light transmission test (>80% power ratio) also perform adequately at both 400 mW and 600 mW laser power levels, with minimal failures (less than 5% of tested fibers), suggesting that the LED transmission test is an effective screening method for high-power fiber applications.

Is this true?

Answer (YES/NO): NO